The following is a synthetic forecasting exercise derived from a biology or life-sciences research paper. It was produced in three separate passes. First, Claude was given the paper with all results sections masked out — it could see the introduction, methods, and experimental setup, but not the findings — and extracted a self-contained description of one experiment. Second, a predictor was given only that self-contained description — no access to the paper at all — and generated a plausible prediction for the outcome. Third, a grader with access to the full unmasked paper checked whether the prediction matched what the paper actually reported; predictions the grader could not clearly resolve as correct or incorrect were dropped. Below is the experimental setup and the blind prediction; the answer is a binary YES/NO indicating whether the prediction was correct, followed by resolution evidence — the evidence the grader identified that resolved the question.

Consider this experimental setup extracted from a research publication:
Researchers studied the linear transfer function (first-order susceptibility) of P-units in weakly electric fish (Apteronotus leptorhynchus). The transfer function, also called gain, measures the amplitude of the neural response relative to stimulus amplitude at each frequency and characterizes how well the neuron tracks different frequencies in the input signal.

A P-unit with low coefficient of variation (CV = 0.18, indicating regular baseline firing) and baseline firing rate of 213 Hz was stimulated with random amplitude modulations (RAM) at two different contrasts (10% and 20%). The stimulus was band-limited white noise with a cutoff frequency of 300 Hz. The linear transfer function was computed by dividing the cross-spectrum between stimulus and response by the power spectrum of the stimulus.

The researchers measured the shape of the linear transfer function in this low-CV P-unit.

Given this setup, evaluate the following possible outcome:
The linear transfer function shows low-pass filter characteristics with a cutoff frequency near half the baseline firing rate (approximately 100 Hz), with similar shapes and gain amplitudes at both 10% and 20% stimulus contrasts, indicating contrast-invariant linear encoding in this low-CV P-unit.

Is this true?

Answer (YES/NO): NO